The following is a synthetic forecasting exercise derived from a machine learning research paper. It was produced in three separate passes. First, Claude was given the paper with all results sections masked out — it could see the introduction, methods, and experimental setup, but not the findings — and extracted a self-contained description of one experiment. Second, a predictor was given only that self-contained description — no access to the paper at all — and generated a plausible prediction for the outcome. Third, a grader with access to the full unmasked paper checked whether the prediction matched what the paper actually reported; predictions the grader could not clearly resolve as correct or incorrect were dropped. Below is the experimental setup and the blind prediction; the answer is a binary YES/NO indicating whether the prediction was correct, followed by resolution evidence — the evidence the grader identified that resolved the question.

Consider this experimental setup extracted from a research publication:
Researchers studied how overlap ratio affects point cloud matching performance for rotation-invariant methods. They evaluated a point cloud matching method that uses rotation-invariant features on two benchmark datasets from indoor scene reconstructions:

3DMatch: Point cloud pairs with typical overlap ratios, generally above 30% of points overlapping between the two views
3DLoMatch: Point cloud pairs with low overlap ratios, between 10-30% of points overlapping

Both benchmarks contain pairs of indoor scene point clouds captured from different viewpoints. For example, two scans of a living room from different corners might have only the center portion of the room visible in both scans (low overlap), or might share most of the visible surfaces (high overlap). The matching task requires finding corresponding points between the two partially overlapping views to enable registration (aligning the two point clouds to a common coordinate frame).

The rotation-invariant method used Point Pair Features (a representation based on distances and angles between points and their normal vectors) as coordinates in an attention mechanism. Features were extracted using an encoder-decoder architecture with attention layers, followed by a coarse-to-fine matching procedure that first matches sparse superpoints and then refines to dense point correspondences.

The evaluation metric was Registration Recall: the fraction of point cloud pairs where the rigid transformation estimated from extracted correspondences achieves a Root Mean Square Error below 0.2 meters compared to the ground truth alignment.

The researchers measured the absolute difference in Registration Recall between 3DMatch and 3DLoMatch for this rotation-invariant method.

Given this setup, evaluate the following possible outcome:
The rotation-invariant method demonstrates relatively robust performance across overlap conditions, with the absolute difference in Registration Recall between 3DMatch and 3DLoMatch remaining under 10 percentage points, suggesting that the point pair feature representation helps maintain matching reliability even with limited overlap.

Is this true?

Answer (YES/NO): NO